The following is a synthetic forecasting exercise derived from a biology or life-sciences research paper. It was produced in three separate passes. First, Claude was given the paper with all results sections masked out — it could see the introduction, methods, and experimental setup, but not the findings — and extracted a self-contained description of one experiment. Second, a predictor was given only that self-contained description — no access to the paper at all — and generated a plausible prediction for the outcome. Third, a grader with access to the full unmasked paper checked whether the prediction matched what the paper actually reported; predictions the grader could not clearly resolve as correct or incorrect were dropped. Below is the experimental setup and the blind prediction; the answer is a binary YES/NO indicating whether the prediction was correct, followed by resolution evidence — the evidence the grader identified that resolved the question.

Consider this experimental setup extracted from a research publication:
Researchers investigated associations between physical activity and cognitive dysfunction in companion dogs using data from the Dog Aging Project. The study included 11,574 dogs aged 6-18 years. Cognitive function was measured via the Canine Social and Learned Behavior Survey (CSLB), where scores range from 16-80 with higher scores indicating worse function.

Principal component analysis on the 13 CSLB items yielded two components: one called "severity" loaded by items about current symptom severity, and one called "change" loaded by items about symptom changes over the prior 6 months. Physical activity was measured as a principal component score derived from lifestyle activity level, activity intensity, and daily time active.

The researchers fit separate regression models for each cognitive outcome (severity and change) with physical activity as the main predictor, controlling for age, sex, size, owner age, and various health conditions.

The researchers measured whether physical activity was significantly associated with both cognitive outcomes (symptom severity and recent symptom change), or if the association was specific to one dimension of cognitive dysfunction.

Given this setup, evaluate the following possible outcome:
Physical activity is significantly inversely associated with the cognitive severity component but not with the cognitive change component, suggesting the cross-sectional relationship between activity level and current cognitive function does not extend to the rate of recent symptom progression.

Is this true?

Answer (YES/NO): NO